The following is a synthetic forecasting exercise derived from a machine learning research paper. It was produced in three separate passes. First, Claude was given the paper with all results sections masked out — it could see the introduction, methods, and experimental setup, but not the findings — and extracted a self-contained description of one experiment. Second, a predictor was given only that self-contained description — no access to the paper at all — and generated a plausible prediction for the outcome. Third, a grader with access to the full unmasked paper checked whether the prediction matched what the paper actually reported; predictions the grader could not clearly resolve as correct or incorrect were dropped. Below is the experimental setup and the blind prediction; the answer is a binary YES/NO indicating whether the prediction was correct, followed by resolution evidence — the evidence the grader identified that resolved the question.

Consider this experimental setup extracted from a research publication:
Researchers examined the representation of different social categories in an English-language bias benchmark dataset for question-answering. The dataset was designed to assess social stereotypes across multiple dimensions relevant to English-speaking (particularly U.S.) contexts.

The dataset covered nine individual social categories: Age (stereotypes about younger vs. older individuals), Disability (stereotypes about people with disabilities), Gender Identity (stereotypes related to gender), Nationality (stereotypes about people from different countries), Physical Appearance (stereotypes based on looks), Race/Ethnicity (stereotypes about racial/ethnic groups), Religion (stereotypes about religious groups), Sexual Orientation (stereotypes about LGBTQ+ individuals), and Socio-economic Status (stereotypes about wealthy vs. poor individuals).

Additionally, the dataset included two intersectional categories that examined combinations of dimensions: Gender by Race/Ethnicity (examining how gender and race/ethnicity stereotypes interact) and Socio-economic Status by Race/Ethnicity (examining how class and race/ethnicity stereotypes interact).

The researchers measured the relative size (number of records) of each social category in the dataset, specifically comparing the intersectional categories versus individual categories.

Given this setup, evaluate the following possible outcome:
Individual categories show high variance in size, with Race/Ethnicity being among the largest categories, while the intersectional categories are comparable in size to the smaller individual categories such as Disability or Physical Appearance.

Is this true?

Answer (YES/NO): NO